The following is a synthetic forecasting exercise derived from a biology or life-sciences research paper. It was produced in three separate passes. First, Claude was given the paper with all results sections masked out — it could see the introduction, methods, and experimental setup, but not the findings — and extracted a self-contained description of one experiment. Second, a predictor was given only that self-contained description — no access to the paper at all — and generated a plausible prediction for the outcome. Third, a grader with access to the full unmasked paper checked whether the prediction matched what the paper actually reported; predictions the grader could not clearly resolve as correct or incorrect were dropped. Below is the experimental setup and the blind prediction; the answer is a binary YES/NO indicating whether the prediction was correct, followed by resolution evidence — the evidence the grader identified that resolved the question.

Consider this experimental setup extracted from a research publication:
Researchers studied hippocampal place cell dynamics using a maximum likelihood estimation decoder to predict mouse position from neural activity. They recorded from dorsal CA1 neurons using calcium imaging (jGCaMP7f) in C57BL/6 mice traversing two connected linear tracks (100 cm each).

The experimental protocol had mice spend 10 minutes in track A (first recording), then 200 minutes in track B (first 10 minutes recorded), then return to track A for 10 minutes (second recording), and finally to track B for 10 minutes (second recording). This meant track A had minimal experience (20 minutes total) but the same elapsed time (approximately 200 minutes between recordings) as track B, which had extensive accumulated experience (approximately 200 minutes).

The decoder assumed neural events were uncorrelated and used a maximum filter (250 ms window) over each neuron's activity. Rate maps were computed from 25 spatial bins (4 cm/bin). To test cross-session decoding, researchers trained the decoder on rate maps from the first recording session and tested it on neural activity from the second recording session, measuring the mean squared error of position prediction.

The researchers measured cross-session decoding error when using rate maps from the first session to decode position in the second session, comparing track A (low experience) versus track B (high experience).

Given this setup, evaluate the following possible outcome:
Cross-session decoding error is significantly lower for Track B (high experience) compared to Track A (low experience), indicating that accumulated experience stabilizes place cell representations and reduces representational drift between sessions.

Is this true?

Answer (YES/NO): NO